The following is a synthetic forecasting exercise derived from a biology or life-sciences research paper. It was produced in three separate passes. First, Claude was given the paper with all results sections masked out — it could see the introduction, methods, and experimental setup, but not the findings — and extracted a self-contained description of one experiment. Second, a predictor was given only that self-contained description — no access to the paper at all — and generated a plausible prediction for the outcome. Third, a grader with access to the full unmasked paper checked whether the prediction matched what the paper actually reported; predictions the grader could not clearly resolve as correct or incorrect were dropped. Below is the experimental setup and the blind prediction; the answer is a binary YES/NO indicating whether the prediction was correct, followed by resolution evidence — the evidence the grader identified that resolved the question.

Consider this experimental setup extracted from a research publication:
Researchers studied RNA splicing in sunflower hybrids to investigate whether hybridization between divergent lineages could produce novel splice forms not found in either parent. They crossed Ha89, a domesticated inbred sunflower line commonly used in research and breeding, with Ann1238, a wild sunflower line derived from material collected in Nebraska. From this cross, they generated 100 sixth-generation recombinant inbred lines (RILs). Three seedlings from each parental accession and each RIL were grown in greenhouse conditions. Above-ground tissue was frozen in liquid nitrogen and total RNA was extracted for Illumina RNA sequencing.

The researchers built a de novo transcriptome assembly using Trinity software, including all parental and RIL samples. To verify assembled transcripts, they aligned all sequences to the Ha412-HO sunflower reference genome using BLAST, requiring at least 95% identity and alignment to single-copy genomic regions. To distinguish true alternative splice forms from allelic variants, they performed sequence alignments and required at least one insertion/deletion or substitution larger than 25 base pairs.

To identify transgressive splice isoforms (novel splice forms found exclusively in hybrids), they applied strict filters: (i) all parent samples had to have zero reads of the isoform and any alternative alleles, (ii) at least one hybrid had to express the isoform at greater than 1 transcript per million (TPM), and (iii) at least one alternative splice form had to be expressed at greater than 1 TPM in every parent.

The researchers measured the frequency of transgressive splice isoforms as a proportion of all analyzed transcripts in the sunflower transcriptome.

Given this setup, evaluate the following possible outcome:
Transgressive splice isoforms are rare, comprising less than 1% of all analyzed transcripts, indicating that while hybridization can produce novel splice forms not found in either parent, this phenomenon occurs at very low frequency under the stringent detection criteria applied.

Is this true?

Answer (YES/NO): YES